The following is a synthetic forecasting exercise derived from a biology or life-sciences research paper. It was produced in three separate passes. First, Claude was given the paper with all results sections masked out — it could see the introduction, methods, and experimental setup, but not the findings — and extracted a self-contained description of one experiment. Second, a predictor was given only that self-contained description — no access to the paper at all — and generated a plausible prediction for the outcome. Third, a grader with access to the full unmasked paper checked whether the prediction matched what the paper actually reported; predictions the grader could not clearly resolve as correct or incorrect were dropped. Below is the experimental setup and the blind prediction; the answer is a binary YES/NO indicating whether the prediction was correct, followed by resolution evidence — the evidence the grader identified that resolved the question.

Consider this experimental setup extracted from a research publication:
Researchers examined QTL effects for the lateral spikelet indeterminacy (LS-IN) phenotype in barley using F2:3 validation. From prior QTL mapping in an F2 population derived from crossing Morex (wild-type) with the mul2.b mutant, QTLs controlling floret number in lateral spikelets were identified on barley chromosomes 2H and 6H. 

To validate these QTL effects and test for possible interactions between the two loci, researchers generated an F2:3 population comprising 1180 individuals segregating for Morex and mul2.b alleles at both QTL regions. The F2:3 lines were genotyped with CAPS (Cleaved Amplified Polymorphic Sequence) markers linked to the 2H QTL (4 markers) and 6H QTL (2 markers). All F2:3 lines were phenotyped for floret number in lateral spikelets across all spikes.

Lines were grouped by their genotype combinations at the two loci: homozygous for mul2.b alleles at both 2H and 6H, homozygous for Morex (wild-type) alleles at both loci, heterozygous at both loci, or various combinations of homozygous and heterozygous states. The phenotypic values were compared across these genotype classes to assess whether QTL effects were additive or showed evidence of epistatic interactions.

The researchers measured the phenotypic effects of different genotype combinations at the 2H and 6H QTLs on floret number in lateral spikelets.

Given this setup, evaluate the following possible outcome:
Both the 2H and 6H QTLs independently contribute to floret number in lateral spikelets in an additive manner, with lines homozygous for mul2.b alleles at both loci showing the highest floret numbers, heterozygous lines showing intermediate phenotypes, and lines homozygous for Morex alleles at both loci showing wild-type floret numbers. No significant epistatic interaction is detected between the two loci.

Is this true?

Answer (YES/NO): YES